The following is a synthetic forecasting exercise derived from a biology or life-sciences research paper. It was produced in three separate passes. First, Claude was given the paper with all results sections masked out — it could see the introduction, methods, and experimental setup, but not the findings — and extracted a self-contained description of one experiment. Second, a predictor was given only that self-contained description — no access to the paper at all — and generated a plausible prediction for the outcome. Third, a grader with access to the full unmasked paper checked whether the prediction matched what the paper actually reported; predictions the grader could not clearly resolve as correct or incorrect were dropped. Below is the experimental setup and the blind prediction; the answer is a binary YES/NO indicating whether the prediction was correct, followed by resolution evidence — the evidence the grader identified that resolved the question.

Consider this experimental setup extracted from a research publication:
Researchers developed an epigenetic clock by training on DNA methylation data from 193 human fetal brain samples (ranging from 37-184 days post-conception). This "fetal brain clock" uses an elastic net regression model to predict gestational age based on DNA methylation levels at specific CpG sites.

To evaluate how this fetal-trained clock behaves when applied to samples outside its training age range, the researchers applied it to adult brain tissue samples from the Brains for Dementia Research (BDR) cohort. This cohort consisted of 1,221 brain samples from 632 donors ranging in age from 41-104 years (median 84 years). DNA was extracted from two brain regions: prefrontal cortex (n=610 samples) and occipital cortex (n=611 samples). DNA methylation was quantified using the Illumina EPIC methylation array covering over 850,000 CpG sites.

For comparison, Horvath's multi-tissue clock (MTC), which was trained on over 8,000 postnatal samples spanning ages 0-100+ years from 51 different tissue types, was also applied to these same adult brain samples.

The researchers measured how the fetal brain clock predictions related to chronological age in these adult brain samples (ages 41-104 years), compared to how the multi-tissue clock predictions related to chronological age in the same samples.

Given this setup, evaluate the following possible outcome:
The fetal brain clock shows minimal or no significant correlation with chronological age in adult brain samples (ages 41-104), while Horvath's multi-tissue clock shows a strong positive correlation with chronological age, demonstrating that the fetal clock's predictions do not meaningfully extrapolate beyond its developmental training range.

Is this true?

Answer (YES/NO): YES